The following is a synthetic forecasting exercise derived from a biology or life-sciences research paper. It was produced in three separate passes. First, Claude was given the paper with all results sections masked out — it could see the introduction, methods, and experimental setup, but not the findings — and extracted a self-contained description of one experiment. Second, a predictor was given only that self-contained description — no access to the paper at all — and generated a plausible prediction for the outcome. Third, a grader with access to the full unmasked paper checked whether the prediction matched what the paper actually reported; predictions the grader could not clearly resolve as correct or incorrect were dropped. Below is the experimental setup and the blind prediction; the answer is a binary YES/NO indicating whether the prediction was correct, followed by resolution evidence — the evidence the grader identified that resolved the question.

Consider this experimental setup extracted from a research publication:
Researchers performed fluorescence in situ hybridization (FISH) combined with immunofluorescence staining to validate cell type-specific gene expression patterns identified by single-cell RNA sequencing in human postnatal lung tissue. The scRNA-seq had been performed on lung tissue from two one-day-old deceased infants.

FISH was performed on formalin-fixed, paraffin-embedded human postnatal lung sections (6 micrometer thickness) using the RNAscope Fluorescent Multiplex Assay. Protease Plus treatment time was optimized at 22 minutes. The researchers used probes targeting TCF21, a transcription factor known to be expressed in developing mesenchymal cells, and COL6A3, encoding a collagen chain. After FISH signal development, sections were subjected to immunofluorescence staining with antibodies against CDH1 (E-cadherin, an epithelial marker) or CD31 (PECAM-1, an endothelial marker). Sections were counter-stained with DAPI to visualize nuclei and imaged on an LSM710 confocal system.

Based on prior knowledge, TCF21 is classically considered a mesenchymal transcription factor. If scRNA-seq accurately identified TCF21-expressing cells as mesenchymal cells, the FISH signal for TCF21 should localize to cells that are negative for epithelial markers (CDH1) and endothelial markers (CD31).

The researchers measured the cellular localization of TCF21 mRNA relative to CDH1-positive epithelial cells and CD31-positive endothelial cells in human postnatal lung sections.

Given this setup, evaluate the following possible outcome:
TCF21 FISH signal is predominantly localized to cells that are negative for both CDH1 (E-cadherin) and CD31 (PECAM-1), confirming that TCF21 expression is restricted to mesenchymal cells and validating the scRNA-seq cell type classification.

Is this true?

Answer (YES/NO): YES